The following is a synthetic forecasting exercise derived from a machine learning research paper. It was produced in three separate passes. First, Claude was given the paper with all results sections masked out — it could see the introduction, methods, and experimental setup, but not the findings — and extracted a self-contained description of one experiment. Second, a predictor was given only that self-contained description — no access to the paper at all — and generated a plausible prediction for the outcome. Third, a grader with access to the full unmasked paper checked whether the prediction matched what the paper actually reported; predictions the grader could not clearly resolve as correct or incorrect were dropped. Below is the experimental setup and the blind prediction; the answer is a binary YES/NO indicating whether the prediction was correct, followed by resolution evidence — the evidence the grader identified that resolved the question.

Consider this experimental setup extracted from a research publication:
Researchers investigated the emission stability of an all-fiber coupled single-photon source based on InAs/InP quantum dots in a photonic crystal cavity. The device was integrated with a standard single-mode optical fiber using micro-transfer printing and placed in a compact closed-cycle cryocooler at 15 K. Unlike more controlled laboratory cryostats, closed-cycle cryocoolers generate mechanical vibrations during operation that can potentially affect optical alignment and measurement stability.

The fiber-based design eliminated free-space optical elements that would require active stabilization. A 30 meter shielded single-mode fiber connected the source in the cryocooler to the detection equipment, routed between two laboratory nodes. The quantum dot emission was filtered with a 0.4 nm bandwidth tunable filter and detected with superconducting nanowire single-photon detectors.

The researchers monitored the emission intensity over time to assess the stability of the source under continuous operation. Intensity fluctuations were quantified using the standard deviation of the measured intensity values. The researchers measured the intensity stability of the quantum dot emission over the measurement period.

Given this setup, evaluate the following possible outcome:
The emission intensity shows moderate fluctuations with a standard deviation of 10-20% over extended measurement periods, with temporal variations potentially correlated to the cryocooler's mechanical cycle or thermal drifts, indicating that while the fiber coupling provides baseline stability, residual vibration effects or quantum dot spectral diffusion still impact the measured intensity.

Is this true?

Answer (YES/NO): YES